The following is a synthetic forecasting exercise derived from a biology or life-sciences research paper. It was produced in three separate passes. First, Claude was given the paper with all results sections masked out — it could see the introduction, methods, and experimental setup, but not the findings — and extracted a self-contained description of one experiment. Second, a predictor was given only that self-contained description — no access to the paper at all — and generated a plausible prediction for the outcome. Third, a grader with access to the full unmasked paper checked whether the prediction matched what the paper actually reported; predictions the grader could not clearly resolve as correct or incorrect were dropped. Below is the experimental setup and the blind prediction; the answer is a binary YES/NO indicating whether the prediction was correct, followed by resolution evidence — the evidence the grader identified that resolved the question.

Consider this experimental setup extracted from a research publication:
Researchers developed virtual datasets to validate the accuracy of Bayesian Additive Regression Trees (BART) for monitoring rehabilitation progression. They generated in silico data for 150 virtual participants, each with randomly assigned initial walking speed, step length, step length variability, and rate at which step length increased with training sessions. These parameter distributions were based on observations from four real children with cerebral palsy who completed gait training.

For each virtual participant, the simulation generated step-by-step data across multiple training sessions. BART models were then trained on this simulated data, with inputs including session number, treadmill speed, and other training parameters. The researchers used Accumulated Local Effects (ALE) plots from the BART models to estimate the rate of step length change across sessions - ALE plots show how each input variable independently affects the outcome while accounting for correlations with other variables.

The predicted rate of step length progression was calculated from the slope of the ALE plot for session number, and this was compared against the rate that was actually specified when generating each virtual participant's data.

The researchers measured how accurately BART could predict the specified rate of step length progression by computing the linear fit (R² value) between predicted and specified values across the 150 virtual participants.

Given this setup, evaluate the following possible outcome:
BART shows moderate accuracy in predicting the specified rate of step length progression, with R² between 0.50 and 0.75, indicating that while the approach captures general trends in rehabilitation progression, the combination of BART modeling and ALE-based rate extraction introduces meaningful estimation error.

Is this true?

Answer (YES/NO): YES